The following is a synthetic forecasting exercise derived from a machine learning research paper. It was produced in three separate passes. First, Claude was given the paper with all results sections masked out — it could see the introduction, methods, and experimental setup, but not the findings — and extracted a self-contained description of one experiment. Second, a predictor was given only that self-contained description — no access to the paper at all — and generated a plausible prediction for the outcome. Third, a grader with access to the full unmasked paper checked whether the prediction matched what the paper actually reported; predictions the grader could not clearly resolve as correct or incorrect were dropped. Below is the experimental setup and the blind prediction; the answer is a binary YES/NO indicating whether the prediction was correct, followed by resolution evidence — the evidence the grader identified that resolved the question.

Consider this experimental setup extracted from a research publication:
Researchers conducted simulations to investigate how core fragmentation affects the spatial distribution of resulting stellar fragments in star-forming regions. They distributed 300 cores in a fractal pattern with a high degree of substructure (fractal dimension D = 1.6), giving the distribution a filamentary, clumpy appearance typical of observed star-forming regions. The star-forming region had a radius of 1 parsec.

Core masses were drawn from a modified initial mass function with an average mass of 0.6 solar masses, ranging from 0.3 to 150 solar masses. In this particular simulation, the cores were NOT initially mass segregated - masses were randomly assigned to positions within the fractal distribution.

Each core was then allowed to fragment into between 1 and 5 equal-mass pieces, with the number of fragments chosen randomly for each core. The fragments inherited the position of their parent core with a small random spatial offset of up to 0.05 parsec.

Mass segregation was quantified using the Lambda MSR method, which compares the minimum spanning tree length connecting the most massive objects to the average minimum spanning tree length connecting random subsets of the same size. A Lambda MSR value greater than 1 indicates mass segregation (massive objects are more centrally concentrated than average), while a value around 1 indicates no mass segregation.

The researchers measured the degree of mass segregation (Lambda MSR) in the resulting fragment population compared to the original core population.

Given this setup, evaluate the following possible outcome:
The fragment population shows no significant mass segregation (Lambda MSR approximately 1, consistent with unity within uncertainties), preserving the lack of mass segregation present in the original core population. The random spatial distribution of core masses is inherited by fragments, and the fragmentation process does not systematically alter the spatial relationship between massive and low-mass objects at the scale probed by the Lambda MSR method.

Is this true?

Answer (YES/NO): NO